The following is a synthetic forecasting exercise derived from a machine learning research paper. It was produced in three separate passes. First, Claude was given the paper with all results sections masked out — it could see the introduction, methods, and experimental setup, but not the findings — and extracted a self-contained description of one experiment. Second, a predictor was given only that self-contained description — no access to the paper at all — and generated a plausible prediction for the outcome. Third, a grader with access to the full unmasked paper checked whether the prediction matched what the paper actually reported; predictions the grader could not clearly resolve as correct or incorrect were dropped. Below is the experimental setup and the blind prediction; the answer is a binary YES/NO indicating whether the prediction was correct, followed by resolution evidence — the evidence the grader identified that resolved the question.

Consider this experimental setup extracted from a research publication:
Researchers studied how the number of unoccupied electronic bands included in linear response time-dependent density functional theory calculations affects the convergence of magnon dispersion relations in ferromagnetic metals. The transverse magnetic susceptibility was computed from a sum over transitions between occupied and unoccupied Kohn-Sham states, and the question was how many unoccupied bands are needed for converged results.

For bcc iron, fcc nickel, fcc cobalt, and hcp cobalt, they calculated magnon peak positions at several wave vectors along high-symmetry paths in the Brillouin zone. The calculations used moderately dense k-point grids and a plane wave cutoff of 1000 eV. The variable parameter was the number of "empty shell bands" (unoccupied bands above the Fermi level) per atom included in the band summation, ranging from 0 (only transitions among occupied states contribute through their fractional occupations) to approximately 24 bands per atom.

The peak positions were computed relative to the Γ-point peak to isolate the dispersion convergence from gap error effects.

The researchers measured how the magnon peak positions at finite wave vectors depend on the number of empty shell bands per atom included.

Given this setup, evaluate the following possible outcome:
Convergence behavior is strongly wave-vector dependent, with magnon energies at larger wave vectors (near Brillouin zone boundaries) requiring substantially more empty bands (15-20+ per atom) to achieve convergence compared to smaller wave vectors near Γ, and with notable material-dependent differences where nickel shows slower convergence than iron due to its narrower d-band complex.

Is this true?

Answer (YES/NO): NO